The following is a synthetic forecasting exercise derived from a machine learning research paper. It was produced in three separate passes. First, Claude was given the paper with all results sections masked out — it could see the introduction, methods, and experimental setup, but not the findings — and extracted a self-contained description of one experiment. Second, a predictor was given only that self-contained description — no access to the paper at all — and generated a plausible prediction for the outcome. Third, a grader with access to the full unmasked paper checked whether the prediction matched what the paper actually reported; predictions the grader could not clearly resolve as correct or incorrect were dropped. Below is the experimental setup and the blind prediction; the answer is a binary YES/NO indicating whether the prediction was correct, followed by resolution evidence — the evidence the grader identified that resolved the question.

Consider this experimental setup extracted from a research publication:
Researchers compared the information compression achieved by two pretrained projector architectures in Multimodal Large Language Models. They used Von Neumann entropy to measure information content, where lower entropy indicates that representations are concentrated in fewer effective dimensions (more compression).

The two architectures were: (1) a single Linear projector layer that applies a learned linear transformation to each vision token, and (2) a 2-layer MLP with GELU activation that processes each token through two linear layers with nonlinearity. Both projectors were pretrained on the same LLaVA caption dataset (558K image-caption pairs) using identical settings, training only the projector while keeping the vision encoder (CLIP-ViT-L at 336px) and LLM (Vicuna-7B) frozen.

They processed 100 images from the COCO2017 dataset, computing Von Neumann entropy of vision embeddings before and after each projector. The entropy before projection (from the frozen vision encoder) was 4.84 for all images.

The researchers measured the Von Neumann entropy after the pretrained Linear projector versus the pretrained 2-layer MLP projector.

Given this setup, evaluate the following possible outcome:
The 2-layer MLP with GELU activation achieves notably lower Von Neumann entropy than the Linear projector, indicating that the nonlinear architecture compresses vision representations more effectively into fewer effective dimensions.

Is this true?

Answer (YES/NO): YES